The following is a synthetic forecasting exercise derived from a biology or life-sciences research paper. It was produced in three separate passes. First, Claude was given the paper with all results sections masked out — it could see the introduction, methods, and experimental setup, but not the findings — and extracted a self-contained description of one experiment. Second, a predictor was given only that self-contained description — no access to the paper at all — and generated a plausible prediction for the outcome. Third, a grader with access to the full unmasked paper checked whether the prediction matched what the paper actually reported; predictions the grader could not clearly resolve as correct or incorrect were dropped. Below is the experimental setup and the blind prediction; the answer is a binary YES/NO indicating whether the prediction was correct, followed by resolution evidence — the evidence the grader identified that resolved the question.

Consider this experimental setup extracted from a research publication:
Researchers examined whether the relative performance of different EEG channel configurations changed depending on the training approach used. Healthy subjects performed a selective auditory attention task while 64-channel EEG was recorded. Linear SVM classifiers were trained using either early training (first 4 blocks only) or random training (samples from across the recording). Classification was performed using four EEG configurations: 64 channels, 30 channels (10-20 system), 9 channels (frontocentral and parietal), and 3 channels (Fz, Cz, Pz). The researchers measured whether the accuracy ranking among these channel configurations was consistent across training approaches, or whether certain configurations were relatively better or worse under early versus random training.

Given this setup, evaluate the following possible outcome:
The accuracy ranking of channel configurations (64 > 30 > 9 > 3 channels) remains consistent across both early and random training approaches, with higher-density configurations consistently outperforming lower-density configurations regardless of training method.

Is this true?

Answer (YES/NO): YES